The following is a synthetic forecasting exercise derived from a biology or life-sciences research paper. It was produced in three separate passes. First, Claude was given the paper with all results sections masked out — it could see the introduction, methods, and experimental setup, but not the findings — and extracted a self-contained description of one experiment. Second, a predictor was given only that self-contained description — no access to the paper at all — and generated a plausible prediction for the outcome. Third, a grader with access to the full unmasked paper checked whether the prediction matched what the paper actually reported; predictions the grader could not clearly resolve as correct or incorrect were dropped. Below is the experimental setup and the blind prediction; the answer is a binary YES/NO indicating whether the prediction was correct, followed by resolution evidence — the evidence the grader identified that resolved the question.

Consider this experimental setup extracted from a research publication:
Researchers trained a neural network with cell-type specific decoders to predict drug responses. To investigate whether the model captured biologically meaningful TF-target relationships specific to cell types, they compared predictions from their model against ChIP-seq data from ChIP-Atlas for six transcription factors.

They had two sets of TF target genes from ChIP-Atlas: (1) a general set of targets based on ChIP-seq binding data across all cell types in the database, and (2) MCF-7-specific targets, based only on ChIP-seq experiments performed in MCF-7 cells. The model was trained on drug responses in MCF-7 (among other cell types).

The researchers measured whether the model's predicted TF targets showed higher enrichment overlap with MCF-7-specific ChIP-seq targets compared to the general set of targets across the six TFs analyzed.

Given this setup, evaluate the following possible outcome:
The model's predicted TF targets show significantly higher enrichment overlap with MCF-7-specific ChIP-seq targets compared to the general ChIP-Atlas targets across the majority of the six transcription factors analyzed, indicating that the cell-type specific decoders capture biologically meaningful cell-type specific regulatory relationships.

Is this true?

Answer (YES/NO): YES